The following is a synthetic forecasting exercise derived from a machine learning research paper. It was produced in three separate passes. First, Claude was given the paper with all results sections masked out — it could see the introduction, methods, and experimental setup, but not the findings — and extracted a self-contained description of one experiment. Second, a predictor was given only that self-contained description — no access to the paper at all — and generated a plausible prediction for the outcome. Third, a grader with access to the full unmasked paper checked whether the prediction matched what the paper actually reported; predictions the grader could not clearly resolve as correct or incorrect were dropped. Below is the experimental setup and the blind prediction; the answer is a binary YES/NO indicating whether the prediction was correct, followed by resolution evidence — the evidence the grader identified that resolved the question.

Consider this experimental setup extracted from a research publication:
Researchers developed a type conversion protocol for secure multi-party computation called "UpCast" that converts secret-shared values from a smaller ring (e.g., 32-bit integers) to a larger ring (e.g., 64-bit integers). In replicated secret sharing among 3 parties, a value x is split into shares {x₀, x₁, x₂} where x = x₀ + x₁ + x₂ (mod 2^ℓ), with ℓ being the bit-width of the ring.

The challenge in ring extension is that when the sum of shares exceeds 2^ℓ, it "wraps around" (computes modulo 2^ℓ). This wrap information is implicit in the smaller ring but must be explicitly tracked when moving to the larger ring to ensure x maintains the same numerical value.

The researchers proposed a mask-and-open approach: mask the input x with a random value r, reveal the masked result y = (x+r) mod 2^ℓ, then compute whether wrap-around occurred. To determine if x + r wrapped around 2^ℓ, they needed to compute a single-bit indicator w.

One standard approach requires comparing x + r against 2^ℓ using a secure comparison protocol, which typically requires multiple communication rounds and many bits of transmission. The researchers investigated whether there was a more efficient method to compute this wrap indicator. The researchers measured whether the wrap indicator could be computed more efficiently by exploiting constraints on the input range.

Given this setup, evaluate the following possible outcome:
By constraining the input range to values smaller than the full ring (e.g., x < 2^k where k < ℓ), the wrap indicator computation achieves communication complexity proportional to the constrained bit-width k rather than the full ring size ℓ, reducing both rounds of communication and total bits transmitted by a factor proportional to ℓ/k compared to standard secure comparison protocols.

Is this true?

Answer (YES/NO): NO